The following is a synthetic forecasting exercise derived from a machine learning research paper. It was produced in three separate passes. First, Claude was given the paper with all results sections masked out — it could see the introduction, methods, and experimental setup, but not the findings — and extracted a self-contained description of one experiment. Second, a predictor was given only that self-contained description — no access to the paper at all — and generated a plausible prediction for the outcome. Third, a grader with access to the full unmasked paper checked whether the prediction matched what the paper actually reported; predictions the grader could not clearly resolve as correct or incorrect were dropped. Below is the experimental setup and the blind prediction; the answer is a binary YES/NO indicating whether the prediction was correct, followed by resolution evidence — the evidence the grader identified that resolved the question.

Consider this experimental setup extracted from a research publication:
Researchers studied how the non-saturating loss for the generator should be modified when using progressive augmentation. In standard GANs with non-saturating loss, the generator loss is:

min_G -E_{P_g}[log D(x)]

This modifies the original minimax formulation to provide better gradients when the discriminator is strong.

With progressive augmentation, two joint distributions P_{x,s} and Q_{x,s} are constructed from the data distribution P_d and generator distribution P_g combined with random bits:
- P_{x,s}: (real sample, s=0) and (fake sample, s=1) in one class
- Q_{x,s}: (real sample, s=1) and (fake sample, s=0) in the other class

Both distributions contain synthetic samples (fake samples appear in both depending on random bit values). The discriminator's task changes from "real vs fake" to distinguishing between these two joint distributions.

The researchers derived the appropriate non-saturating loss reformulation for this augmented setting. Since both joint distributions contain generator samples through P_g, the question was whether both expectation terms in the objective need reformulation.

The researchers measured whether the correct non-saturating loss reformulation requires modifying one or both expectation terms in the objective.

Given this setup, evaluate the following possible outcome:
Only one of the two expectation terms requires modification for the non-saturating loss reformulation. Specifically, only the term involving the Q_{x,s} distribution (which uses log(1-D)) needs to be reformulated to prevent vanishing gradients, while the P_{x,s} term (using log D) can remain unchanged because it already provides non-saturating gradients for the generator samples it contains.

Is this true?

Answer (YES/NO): NO